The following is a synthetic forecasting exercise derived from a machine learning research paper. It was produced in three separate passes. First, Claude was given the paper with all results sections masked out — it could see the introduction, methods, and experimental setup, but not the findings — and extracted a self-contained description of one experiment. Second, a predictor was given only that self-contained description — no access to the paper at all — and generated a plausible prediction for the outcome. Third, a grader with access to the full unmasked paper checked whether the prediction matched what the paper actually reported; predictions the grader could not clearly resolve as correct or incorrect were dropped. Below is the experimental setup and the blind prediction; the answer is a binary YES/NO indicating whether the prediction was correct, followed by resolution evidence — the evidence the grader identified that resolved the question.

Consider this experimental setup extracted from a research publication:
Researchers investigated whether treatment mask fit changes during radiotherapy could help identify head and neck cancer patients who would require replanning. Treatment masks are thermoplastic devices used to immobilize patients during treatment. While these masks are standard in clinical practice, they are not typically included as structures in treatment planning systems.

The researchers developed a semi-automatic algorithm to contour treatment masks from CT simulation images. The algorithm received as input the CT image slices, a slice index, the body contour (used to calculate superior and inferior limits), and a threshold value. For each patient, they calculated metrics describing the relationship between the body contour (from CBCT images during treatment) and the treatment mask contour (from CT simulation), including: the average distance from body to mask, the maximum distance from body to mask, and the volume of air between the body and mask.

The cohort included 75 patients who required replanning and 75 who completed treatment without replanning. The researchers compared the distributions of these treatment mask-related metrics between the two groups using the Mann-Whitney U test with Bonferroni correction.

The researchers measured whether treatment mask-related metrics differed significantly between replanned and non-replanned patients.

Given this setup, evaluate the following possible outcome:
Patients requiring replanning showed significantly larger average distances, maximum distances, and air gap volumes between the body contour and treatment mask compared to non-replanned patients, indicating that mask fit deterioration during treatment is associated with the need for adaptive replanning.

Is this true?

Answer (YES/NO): NO